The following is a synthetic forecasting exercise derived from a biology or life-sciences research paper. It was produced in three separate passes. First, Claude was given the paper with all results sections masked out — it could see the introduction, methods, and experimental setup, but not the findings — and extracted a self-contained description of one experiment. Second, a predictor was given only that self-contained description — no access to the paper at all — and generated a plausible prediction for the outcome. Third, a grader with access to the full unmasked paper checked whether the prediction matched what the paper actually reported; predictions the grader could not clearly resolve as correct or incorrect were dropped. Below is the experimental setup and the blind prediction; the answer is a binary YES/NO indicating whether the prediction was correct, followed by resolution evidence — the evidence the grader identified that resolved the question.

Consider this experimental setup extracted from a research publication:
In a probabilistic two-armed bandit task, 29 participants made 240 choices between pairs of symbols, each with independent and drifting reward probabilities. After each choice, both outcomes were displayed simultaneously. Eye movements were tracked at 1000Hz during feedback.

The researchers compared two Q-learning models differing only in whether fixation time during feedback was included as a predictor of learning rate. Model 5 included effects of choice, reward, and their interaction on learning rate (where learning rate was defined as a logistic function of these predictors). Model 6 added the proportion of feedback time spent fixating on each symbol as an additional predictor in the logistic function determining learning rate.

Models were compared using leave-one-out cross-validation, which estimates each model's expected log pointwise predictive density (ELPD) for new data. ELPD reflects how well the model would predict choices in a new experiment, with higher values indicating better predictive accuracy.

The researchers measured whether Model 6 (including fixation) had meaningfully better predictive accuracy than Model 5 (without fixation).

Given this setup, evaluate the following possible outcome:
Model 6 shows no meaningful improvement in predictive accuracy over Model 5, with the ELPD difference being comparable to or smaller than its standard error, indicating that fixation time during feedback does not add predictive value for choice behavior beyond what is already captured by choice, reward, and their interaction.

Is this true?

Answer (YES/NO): NO